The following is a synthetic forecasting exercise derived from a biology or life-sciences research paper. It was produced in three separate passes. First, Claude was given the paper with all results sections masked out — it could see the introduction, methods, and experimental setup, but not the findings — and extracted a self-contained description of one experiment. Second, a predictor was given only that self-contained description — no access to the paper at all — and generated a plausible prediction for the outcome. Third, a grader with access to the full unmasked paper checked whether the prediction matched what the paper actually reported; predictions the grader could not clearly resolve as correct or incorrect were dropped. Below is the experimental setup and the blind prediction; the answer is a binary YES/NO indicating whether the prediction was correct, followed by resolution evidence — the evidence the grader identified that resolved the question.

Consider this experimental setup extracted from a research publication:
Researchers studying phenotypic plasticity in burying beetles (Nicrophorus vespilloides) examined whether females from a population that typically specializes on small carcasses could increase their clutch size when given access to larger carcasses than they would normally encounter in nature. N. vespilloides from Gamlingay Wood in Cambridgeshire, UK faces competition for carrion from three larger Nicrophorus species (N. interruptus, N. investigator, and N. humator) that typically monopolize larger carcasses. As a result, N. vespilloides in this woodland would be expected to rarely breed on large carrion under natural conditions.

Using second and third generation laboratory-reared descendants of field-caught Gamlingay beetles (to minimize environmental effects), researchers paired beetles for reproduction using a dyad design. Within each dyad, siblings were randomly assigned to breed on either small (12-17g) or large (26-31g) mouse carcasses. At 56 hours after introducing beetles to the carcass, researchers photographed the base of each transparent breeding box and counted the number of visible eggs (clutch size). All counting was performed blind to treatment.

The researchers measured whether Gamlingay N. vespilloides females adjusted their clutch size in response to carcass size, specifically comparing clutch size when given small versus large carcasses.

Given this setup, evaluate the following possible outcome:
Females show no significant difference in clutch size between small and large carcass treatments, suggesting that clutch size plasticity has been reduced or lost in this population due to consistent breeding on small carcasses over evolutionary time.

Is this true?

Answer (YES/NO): NO